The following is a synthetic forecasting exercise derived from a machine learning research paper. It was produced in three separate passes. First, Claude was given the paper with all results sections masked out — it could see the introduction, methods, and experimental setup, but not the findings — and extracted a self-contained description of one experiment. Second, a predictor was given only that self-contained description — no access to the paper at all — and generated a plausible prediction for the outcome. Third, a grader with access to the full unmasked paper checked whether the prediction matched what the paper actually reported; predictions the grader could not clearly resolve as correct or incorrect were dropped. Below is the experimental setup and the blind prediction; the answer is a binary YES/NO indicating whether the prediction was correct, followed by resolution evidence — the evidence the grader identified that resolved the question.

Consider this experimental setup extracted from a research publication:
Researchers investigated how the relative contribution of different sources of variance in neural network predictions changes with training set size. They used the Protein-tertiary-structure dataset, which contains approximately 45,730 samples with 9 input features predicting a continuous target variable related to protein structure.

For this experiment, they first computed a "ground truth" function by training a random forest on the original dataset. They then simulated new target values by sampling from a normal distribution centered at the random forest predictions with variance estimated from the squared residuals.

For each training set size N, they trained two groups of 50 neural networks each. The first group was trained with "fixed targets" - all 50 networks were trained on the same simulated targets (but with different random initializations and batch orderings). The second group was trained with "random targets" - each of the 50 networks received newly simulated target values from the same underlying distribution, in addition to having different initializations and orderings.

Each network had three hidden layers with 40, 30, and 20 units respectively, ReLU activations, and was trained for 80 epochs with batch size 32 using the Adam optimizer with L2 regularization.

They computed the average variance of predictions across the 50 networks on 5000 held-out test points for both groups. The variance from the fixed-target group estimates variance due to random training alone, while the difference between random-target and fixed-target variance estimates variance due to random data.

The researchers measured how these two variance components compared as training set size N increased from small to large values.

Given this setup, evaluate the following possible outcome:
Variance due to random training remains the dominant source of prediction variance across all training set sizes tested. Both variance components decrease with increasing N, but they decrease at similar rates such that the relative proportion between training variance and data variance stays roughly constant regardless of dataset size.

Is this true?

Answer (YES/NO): NO